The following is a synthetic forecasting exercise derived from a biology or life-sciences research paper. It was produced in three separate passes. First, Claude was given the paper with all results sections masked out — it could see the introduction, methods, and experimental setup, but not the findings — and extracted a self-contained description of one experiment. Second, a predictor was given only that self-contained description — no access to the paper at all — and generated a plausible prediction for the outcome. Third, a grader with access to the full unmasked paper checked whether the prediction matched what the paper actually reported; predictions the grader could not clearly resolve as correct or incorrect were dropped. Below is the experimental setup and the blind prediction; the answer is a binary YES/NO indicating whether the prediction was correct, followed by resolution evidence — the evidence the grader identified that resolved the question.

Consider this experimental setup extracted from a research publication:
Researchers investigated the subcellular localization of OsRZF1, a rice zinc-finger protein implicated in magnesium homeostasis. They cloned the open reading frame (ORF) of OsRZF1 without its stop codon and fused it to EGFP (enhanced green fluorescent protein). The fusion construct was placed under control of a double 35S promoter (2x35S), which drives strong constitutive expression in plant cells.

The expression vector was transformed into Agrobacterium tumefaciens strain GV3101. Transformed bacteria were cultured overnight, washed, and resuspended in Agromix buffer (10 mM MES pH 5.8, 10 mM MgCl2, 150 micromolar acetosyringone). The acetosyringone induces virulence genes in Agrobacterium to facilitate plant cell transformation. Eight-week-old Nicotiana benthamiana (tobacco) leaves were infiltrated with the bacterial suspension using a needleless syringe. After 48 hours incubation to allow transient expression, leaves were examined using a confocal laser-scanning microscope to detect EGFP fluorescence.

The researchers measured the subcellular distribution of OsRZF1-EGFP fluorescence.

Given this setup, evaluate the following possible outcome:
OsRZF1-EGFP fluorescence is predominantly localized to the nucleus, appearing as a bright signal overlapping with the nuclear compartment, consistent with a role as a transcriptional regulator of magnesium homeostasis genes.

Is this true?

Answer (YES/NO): NO